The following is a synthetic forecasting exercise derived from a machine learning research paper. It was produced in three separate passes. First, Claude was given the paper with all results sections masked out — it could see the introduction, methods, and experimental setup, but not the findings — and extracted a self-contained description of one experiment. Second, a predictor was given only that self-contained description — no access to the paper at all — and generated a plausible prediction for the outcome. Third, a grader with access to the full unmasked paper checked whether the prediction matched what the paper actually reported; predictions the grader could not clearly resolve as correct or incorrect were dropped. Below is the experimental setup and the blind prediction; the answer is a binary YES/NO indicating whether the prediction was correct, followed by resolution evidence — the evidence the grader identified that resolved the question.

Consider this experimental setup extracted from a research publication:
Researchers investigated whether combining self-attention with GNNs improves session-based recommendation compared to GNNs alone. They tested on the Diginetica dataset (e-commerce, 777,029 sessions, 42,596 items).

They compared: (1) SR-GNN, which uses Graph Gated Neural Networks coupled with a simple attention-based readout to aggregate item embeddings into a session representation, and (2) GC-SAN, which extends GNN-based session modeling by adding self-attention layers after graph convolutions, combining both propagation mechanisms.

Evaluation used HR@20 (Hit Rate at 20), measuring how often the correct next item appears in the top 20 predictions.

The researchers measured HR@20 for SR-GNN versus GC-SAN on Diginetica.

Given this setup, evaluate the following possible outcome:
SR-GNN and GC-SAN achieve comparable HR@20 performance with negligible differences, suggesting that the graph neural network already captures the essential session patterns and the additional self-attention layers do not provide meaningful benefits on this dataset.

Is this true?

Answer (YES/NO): YES